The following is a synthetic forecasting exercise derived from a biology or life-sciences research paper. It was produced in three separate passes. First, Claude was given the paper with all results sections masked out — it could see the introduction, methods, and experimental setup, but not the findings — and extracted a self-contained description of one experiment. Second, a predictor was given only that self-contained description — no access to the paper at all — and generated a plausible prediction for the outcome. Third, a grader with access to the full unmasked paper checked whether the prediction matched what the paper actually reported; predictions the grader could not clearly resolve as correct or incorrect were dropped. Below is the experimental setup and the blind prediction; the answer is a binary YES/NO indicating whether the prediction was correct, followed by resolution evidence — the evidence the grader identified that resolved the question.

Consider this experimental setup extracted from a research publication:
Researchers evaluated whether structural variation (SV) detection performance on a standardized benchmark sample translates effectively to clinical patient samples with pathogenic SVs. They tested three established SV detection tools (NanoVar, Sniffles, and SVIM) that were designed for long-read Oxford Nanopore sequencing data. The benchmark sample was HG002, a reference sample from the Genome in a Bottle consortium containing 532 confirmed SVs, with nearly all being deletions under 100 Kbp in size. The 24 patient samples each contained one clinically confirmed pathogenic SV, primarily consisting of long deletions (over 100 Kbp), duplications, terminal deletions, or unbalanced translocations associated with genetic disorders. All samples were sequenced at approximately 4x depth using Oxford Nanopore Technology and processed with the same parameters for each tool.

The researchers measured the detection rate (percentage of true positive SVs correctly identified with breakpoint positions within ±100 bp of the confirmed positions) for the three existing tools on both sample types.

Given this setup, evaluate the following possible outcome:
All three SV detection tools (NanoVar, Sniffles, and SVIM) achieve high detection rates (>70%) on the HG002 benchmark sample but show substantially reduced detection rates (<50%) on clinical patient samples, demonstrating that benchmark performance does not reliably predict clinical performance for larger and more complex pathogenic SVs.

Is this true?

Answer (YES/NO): NO